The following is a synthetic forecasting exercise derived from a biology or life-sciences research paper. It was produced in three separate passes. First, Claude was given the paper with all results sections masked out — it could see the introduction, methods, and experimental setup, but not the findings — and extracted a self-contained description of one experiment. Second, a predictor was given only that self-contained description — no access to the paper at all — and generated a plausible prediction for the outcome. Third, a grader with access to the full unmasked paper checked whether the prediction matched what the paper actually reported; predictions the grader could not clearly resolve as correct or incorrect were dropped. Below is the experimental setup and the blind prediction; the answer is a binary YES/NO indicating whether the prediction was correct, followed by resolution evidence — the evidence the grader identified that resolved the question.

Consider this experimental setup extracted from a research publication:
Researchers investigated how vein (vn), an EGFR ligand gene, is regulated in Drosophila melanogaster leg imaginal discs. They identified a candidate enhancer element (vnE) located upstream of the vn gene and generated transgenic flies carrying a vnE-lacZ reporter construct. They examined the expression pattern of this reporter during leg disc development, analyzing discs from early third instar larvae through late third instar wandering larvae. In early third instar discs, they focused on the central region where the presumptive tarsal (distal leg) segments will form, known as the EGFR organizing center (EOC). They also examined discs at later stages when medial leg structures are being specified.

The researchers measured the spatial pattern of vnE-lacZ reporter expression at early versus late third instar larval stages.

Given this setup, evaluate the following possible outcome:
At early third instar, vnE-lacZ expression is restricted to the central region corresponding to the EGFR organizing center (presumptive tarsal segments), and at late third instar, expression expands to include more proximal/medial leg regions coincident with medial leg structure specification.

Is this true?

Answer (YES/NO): YES